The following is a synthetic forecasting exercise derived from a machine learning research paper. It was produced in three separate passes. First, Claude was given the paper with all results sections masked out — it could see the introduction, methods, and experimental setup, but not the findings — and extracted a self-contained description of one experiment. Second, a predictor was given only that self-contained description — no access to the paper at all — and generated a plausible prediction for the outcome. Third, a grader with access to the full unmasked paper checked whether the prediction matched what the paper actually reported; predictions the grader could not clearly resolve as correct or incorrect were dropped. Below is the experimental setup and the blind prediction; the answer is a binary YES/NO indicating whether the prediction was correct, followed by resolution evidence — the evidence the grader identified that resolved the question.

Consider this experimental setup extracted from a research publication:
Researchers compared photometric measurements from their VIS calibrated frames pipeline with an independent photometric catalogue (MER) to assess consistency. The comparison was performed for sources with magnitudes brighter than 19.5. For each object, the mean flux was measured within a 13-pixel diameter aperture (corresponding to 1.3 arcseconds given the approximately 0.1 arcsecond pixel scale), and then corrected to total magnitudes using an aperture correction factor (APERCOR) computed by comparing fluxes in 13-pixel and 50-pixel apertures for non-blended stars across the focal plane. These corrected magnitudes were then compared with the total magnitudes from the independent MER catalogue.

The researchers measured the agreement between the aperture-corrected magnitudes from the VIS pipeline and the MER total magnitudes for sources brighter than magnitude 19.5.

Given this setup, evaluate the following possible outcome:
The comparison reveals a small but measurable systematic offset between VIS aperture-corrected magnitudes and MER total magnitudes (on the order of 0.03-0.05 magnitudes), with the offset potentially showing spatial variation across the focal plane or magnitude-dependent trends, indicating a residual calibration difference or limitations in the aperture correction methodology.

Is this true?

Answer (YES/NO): NO